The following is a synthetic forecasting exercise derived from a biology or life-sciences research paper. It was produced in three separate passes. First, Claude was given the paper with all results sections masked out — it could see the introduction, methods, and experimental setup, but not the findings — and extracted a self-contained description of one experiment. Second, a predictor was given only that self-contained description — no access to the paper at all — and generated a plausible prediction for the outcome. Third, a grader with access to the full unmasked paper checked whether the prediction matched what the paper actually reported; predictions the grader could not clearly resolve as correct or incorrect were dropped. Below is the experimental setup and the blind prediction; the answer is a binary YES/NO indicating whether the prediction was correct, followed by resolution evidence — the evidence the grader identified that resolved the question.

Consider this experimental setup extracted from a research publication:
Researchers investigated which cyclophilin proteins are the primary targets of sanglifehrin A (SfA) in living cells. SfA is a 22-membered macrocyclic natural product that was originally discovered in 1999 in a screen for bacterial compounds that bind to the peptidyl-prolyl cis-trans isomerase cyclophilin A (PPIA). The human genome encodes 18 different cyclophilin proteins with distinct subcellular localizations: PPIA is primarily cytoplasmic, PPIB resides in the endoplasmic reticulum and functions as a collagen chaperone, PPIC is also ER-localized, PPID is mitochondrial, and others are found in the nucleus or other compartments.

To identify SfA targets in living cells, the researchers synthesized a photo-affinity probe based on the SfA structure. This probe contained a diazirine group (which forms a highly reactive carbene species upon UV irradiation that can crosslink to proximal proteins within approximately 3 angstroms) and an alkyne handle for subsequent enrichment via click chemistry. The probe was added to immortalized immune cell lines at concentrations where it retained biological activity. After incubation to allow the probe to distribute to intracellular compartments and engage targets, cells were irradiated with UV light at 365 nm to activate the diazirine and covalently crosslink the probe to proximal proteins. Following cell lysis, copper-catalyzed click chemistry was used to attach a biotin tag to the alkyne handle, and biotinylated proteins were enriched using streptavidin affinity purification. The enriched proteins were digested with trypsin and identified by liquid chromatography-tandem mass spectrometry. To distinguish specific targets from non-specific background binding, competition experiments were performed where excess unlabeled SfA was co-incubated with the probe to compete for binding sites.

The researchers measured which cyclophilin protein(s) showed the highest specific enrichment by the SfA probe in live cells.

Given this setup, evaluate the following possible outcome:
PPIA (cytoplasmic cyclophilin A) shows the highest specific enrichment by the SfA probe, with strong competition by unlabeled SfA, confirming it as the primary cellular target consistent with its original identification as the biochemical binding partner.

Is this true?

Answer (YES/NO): NO